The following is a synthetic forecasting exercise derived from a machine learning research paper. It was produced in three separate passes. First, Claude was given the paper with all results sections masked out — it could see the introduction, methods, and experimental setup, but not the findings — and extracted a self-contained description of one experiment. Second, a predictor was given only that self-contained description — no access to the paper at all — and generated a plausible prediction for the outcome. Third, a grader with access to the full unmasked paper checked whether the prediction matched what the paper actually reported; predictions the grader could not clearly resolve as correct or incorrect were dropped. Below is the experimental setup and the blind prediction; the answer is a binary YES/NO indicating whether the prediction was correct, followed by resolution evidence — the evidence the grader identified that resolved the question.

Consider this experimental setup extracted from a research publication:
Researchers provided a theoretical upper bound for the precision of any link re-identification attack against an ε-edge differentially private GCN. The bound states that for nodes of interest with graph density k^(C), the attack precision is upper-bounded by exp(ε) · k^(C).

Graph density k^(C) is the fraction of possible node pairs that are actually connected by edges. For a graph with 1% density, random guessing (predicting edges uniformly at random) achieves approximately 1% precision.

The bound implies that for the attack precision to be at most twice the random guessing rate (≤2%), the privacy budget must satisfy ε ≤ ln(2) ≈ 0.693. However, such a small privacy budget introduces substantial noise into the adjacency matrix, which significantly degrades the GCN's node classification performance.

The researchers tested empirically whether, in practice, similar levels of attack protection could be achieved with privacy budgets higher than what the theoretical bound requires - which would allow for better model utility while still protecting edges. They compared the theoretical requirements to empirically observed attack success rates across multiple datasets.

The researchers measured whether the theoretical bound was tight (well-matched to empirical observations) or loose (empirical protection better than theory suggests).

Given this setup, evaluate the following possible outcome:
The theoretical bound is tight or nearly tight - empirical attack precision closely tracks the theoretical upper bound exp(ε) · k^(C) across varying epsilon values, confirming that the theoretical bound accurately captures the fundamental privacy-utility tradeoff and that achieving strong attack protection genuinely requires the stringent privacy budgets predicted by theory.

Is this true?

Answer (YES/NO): NO